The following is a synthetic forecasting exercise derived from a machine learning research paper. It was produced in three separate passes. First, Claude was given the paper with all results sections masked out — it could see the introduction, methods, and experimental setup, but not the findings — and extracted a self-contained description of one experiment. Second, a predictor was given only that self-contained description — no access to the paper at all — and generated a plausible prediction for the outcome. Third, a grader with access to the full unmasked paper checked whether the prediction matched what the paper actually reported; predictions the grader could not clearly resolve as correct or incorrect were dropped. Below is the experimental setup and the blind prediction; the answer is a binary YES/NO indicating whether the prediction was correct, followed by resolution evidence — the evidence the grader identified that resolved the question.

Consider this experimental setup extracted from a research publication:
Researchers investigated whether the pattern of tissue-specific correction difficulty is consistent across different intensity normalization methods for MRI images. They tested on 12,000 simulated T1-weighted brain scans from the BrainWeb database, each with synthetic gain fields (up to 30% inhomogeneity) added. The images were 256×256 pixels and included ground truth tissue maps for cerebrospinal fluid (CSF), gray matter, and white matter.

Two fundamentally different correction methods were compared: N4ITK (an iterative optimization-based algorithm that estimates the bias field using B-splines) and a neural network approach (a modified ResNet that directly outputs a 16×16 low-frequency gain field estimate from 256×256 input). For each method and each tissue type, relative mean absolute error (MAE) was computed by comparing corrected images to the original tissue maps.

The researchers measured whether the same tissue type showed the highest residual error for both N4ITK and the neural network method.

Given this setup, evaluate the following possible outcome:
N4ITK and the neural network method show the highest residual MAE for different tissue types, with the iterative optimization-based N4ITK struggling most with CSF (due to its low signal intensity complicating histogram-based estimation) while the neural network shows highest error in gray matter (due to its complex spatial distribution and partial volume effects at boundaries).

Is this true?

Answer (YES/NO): NO